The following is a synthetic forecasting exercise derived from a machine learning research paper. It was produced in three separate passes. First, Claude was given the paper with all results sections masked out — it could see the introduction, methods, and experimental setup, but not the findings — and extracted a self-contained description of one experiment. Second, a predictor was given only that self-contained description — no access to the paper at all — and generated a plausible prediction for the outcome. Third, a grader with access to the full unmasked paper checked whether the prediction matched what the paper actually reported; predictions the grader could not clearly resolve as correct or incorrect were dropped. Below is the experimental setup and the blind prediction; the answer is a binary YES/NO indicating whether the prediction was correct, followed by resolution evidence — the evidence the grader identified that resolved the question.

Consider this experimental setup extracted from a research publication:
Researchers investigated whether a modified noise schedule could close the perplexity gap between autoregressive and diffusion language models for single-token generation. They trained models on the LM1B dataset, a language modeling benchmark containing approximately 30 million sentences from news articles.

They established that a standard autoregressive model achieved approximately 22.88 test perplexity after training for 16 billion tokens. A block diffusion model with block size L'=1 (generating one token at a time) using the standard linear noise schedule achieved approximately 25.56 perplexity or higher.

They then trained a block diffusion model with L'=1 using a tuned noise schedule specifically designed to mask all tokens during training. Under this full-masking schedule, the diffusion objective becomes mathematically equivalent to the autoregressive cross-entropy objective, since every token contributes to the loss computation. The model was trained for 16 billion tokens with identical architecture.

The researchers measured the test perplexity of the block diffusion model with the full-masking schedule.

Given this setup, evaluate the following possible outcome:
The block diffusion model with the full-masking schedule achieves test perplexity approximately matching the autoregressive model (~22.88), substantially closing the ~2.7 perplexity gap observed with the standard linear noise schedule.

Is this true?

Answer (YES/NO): YES